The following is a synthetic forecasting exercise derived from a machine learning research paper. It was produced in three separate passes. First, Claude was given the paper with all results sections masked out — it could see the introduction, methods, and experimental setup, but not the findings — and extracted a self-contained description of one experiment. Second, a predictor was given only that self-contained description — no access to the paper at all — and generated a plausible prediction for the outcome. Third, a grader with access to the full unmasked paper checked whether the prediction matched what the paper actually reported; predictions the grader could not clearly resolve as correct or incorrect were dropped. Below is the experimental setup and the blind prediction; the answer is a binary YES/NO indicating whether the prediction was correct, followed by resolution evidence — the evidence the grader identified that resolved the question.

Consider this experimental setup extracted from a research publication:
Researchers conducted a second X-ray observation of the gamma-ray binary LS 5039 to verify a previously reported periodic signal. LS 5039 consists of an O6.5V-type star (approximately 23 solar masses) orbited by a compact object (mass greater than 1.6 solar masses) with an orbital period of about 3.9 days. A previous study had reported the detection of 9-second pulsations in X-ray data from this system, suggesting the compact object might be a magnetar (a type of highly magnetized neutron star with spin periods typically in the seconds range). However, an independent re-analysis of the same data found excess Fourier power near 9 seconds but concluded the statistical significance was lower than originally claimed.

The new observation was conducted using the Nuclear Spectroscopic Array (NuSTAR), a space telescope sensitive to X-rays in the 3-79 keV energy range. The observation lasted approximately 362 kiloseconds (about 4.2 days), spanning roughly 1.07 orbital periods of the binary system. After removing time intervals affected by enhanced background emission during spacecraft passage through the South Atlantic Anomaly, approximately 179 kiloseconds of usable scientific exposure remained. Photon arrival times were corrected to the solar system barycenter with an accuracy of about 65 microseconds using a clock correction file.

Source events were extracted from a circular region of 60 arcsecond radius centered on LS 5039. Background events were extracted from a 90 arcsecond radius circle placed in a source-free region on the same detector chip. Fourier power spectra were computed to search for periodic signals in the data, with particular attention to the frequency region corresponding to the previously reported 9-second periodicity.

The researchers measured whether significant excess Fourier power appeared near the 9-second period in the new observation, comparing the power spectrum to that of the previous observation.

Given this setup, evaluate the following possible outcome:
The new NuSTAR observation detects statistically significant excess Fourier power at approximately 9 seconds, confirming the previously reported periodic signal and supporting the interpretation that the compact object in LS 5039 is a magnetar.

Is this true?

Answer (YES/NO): NO